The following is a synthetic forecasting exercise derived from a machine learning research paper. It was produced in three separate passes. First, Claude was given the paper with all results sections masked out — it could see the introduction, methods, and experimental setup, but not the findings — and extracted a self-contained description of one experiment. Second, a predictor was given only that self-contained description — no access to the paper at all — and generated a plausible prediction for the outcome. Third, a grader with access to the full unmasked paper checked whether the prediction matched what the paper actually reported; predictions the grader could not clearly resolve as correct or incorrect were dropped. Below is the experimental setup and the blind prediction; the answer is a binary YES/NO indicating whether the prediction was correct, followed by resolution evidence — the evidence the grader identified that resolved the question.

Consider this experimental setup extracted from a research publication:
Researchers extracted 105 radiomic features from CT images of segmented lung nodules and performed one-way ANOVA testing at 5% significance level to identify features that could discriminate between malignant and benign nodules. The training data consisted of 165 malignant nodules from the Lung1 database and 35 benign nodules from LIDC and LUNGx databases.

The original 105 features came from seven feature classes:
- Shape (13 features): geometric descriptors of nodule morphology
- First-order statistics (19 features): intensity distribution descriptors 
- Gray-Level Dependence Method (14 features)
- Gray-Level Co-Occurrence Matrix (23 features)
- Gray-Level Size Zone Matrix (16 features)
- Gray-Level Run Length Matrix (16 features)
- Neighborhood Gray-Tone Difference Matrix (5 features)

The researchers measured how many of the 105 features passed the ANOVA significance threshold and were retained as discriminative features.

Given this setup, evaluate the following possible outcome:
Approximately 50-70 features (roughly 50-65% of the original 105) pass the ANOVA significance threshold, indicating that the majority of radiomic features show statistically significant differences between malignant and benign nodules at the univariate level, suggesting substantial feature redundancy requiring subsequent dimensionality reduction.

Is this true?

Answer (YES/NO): NO